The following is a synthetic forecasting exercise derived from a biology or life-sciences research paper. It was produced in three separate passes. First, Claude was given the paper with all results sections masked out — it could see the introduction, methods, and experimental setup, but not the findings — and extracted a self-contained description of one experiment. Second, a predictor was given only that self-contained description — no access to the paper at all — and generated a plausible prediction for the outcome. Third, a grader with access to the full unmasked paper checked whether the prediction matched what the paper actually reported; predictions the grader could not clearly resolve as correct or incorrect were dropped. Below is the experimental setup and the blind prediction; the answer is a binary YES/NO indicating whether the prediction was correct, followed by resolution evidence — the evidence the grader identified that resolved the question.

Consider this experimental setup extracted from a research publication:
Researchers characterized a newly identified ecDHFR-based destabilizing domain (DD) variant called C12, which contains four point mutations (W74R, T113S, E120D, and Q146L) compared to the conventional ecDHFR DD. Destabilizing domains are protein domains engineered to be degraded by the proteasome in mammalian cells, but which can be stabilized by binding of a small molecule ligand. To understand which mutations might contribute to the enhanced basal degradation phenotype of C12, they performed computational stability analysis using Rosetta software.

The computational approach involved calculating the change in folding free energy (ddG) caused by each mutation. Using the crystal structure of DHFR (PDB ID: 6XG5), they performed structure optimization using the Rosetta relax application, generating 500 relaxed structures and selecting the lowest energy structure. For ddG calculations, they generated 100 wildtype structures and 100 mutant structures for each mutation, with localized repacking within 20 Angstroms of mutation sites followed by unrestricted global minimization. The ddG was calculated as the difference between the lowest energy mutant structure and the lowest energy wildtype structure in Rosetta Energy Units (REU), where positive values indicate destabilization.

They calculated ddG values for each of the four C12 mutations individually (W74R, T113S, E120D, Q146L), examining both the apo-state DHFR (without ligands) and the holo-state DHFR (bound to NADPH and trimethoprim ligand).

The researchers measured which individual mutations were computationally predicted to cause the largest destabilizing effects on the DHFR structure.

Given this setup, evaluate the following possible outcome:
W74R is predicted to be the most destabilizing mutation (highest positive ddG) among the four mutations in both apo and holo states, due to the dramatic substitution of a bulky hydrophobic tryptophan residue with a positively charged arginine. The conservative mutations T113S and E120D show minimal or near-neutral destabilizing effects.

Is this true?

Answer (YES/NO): NO